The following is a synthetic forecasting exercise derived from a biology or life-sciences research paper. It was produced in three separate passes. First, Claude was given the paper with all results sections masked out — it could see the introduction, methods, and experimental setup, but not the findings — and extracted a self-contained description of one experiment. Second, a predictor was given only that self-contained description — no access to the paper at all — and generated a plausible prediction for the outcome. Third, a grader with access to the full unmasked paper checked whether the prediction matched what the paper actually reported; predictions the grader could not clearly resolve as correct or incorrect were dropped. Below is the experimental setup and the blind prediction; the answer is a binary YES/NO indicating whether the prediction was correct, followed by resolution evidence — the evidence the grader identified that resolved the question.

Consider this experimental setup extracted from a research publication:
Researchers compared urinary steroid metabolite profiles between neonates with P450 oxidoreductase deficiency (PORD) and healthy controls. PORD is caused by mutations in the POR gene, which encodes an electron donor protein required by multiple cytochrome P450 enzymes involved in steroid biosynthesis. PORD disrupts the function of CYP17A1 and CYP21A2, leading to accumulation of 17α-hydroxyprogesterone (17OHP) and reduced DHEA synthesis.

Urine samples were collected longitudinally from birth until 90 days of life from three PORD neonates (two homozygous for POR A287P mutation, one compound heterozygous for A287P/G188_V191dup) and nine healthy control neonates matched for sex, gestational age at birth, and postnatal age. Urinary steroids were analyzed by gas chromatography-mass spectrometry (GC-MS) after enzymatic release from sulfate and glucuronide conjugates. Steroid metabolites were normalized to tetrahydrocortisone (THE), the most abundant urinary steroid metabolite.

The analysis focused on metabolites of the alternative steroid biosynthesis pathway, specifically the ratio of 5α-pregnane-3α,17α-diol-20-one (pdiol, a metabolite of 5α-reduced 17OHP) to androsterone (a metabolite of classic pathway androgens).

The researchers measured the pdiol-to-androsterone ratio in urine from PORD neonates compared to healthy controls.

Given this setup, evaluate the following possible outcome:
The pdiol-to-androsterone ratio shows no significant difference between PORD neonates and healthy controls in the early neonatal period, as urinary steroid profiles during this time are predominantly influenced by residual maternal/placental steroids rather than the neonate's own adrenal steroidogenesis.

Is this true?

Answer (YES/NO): NO